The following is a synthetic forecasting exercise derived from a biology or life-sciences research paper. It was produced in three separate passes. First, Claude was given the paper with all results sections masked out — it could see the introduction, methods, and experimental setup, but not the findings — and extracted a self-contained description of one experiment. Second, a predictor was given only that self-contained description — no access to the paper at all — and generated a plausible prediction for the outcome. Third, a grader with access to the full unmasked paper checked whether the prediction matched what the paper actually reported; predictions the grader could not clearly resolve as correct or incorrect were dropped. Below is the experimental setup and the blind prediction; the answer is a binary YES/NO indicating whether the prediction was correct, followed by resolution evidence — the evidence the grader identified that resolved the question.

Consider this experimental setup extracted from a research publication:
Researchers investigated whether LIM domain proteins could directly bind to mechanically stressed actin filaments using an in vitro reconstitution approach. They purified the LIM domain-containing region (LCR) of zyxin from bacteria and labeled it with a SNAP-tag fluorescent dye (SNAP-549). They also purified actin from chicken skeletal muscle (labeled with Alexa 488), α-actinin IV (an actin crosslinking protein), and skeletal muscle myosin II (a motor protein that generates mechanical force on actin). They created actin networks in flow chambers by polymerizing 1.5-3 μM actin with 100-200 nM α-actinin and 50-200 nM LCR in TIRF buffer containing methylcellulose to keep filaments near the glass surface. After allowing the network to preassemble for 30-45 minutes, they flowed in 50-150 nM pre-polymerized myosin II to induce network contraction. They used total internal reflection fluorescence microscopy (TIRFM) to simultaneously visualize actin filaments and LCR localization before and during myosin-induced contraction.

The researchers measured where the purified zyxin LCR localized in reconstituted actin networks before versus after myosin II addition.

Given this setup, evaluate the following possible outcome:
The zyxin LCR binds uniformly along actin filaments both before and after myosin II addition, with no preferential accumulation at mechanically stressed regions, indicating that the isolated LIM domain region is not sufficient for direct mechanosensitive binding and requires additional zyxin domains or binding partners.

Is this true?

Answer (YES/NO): NO